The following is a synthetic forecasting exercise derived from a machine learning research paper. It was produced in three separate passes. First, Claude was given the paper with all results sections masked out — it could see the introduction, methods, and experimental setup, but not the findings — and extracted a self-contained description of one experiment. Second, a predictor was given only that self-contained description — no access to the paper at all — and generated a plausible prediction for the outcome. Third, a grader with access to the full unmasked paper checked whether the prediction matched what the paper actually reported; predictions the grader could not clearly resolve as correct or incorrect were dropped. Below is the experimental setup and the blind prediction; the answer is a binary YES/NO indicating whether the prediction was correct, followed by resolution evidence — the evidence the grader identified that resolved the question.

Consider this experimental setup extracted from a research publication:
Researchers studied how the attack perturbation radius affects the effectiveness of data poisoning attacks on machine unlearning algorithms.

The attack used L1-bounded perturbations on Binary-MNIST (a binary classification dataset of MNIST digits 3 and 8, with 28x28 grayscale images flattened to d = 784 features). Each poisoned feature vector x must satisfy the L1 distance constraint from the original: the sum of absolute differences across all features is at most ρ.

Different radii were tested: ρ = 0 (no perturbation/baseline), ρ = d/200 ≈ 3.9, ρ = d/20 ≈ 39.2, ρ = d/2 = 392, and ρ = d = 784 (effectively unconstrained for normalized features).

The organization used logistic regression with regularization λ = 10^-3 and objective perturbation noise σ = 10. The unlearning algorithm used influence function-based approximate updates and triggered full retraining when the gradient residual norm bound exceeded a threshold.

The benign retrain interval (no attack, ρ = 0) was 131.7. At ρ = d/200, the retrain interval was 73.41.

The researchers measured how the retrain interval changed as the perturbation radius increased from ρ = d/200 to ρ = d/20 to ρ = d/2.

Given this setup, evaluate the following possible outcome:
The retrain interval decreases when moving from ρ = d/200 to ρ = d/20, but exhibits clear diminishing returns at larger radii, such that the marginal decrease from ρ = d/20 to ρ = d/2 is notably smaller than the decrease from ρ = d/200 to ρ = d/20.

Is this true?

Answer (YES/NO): YES